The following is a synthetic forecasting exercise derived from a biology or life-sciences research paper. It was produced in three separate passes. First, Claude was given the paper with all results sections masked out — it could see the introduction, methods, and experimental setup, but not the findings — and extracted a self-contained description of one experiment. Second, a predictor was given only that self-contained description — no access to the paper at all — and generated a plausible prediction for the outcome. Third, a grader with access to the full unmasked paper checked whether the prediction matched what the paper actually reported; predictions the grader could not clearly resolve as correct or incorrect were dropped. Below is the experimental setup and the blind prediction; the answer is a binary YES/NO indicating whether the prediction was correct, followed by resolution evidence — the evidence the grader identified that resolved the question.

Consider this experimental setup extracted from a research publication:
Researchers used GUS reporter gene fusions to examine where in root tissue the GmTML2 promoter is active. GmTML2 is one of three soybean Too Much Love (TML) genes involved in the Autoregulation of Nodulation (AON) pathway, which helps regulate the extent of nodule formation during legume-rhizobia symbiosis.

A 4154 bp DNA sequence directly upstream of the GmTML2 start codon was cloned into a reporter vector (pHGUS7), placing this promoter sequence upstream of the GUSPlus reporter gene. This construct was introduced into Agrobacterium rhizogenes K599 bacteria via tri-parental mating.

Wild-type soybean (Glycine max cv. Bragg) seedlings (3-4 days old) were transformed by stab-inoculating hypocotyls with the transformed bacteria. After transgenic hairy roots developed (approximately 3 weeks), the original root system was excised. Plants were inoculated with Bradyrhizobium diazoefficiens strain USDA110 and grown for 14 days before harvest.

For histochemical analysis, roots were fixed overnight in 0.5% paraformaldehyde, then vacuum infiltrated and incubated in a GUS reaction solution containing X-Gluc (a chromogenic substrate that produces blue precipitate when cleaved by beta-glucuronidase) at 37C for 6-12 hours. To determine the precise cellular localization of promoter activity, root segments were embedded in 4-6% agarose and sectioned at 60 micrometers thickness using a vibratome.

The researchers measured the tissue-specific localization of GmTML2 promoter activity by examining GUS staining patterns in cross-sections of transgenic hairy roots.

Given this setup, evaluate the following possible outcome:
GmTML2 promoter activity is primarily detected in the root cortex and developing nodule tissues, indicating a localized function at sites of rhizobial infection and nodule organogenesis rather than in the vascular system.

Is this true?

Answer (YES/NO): NO